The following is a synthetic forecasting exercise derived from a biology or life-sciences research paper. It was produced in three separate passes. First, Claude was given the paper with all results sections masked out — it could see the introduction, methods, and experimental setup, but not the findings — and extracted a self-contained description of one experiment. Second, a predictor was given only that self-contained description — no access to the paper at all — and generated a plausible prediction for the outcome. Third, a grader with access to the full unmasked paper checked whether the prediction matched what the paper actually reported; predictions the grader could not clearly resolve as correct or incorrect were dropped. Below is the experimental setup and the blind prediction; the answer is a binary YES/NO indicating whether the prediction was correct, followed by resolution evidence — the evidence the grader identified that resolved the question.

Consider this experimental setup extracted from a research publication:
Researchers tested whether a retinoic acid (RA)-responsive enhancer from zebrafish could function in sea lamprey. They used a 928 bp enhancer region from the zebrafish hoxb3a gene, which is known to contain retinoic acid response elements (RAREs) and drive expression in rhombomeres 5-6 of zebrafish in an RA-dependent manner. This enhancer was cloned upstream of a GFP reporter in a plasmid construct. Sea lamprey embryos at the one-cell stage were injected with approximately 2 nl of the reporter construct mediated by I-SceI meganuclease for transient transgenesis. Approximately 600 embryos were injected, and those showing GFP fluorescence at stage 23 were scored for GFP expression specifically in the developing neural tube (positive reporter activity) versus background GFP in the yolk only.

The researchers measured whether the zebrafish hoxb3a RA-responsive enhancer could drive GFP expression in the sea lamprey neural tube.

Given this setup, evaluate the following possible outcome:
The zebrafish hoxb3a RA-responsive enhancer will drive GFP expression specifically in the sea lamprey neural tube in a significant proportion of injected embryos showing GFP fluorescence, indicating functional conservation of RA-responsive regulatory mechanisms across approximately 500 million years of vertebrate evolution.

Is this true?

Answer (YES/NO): YES